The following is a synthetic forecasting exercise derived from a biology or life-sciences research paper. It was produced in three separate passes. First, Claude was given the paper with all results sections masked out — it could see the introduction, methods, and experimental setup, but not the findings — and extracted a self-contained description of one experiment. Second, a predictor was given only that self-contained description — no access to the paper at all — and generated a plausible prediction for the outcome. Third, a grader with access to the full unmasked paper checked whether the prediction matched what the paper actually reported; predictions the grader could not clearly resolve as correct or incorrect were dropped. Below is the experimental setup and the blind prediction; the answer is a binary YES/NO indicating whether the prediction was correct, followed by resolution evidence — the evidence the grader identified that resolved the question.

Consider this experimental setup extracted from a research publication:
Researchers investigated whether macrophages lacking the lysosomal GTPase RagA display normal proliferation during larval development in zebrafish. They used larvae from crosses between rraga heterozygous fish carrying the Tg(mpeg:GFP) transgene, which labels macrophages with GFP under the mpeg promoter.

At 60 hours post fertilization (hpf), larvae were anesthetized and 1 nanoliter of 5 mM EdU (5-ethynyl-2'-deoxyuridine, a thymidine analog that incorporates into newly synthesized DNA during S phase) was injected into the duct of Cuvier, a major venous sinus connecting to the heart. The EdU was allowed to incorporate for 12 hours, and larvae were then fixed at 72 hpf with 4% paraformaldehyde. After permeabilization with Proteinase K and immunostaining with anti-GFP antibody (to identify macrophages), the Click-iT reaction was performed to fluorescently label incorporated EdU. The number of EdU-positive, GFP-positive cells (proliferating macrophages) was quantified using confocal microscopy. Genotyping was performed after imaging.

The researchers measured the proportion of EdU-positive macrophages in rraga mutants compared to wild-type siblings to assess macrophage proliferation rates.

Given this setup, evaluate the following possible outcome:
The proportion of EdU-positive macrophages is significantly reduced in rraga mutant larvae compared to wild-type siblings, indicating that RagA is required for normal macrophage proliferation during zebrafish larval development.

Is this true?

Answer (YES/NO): NO